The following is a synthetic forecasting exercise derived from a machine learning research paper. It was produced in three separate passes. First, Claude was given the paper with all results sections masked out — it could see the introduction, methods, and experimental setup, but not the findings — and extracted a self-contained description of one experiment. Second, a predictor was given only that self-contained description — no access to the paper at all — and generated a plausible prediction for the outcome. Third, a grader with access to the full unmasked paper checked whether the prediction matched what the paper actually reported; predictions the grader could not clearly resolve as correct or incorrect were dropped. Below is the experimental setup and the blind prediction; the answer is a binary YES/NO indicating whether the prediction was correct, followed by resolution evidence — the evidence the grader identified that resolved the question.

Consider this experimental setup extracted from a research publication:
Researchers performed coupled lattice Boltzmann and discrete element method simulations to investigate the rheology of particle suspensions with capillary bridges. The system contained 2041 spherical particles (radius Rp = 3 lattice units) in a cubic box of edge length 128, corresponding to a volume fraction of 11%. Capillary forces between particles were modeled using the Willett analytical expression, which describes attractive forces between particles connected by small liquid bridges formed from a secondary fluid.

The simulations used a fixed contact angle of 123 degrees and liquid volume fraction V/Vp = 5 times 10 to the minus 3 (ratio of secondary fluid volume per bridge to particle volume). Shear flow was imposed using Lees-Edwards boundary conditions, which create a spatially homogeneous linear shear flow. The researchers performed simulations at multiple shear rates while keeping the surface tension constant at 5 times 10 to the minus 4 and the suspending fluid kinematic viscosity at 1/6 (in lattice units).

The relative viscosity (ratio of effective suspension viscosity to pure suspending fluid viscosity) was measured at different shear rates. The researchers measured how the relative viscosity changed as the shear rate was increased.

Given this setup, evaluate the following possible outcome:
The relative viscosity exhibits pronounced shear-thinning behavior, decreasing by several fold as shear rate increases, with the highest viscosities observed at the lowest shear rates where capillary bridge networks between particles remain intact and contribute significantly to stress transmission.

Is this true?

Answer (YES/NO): YES